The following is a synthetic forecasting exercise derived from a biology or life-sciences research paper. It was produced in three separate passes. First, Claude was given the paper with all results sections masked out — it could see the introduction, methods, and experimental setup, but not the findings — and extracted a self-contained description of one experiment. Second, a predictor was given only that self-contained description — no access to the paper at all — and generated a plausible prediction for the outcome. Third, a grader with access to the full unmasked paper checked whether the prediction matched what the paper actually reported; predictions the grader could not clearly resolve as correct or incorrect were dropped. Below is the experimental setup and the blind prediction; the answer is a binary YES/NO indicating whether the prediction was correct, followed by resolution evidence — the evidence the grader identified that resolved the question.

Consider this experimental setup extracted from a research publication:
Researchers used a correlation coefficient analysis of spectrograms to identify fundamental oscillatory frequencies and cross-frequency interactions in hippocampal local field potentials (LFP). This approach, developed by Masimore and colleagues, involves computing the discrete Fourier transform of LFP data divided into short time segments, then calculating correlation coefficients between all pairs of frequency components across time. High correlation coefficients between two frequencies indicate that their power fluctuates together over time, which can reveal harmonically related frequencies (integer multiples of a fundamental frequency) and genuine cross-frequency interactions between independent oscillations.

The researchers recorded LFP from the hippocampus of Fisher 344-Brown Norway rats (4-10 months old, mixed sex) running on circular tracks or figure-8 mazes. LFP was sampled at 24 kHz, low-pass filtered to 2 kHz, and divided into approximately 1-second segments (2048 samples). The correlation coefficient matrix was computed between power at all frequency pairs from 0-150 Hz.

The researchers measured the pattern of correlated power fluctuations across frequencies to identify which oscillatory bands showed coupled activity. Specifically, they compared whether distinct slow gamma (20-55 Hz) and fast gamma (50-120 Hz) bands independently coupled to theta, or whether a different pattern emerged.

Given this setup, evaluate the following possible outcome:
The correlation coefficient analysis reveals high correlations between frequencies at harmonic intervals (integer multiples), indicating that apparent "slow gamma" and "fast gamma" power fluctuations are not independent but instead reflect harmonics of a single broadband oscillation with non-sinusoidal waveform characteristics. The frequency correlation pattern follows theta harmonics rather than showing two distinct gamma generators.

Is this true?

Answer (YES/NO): NO